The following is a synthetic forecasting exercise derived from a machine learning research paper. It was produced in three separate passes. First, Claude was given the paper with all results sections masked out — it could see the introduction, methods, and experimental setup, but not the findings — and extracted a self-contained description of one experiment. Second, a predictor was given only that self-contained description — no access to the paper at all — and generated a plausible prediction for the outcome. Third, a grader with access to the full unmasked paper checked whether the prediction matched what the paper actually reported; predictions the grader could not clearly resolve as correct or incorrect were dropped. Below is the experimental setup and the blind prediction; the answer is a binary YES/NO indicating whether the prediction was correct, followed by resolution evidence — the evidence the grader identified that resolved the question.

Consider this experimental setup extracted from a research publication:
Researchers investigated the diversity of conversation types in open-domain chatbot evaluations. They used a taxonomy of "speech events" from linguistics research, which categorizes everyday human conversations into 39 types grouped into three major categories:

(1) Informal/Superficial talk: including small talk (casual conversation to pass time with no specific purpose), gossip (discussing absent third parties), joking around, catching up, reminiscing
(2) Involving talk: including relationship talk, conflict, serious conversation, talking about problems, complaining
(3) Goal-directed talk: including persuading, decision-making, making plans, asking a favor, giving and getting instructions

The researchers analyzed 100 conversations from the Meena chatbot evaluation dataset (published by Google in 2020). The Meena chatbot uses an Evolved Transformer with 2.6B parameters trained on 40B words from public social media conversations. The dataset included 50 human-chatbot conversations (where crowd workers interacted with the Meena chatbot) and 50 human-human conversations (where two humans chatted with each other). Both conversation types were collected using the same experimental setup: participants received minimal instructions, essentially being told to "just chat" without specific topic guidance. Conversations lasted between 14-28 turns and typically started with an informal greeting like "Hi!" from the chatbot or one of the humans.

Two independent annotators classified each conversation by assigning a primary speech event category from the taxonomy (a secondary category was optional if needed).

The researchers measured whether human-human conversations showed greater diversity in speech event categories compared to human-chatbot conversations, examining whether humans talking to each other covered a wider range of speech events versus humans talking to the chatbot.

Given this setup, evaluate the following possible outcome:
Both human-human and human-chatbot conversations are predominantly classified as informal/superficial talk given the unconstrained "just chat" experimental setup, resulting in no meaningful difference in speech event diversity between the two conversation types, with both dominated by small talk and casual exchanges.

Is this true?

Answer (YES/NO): YES